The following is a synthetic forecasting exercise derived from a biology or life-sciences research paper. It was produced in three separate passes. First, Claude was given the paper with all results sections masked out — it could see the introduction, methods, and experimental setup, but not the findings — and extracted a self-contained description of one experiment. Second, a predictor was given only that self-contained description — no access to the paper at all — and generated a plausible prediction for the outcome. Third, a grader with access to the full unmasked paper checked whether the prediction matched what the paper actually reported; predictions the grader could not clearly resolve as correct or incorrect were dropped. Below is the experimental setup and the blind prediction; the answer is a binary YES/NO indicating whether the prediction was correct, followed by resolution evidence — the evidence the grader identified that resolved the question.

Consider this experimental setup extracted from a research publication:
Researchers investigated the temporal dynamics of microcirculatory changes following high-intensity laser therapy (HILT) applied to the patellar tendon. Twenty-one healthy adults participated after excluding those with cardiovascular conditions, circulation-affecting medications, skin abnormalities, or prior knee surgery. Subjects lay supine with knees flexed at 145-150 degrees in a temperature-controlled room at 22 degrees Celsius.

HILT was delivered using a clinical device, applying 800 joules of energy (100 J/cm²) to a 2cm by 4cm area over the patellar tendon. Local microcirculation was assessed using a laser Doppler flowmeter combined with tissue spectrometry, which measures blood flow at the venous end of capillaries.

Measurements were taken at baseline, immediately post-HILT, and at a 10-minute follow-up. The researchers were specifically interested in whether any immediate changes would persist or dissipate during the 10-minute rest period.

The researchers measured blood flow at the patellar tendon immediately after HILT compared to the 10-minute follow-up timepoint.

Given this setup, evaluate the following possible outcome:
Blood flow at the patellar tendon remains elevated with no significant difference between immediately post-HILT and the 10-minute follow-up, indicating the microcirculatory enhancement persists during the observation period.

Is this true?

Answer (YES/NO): NO